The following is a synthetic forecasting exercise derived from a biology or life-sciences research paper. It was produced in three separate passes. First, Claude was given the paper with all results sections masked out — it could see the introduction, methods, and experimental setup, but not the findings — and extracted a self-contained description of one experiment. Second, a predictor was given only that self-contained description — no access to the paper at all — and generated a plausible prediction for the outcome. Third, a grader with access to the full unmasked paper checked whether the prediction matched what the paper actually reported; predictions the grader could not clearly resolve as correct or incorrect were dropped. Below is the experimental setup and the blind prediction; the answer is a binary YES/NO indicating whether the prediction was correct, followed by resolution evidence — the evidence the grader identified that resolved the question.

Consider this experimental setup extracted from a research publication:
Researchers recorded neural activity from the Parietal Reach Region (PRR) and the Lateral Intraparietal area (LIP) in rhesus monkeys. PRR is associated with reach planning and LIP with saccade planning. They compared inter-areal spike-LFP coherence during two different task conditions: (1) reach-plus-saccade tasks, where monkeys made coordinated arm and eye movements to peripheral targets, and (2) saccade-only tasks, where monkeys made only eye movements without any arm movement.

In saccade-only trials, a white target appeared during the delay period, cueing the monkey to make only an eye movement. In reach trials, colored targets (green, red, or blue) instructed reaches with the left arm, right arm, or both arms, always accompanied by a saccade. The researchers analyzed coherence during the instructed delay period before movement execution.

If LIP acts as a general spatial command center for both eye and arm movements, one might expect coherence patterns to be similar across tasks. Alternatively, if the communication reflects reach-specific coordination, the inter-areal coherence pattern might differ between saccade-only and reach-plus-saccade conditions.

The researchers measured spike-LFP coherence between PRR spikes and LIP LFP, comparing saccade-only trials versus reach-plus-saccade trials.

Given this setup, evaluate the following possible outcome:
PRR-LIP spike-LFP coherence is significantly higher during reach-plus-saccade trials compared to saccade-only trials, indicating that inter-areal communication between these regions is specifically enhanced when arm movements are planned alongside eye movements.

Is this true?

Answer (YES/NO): NO